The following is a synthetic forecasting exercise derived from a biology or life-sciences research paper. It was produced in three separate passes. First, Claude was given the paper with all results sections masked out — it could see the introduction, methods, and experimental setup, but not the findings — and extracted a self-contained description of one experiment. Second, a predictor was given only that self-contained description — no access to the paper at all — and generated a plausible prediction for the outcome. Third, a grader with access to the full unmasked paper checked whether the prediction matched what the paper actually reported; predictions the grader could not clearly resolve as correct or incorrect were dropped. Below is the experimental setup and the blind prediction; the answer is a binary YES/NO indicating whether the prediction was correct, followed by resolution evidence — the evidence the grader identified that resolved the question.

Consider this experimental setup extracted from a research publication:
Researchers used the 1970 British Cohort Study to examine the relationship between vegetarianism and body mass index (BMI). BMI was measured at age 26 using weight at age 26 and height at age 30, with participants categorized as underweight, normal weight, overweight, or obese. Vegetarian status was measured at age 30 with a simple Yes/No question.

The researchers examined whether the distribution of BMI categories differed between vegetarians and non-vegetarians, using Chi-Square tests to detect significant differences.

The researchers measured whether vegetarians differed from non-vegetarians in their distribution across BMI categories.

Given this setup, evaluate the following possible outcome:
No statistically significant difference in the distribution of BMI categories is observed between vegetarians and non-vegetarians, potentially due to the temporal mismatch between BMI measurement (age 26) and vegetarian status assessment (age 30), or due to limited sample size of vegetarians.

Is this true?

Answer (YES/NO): NO